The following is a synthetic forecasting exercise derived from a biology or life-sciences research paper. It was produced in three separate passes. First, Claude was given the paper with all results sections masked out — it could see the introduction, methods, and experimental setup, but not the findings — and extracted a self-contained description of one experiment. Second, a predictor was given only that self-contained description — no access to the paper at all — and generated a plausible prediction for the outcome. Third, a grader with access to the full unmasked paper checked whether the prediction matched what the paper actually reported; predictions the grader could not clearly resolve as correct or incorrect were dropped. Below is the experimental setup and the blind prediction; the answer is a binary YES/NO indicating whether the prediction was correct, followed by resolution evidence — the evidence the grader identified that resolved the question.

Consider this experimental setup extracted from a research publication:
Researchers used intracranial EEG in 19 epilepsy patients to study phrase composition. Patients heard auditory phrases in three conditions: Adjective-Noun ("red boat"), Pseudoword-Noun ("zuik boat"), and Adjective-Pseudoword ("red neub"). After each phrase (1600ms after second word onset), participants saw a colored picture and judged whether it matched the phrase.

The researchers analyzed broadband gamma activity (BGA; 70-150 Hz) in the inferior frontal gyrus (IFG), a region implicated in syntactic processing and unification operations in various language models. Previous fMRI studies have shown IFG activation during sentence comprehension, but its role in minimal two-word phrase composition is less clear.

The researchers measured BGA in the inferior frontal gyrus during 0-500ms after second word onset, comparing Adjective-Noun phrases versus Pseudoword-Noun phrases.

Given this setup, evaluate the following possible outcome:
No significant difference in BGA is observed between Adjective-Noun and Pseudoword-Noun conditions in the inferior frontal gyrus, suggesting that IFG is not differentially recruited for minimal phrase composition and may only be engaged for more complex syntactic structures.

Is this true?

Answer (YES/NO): YES